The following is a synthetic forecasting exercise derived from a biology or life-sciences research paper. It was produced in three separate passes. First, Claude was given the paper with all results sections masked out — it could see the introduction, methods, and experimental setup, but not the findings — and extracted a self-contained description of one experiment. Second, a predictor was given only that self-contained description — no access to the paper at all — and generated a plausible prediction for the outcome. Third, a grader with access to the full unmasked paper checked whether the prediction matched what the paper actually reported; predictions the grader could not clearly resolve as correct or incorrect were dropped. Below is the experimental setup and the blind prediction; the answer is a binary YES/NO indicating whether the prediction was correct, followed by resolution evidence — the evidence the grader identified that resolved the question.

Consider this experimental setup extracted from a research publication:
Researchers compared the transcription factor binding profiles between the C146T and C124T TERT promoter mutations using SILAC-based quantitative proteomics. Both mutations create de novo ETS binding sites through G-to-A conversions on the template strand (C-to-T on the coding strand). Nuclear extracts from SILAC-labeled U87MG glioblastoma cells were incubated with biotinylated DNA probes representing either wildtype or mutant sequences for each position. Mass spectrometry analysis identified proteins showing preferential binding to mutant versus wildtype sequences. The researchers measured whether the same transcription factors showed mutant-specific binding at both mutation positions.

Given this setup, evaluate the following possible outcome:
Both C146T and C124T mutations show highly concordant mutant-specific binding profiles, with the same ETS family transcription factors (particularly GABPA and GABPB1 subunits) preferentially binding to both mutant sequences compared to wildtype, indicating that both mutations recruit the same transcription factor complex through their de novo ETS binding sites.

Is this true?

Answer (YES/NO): NO